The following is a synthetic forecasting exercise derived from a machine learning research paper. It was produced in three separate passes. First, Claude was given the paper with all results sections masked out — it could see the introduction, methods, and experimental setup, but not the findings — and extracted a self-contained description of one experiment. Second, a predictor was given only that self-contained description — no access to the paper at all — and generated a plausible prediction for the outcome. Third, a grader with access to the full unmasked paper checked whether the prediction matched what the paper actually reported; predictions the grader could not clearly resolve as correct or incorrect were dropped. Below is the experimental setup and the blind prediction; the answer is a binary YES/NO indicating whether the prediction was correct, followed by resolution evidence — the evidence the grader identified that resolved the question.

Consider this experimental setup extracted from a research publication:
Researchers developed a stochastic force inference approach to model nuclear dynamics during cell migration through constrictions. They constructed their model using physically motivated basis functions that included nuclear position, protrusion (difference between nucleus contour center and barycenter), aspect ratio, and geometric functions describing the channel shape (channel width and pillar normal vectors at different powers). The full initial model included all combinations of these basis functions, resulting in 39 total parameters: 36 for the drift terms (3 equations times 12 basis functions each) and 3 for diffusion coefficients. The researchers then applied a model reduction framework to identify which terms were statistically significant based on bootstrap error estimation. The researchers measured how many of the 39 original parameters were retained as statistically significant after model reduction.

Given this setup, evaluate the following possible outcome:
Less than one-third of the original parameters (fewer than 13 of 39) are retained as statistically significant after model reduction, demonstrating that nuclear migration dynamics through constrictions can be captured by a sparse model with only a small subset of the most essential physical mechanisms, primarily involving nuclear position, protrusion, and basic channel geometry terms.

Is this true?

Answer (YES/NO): NO